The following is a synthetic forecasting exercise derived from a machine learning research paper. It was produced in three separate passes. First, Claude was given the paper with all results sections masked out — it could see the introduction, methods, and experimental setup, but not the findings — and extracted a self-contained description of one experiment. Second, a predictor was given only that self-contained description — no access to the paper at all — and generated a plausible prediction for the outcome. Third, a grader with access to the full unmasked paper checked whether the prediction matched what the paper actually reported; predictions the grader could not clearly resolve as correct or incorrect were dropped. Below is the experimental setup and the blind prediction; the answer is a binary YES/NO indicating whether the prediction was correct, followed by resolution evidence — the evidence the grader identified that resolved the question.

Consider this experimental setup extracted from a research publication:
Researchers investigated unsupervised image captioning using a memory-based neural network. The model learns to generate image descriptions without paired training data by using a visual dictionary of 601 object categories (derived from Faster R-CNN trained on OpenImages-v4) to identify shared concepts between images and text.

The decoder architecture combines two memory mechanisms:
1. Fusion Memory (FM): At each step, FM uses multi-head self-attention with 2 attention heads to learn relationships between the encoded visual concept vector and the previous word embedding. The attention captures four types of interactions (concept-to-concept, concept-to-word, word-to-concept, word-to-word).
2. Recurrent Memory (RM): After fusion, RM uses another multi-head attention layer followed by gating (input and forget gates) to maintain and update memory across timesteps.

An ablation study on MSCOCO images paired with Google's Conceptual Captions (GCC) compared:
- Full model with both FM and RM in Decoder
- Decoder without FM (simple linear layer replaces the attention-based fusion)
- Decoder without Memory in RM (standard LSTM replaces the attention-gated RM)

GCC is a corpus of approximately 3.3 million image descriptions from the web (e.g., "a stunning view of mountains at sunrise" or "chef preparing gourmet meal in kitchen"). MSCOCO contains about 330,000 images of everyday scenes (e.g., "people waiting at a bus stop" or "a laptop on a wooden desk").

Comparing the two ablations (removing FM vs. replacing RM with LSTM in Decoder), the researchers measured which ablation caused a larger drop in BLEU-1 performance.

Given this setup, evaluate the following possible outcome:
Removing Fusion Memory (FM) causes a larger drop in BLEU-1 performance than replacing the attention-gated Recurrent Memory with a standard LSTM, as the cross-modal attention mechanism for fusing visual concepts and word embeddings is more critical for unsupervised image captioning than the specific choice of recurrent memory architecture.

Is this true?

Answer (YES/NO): YES